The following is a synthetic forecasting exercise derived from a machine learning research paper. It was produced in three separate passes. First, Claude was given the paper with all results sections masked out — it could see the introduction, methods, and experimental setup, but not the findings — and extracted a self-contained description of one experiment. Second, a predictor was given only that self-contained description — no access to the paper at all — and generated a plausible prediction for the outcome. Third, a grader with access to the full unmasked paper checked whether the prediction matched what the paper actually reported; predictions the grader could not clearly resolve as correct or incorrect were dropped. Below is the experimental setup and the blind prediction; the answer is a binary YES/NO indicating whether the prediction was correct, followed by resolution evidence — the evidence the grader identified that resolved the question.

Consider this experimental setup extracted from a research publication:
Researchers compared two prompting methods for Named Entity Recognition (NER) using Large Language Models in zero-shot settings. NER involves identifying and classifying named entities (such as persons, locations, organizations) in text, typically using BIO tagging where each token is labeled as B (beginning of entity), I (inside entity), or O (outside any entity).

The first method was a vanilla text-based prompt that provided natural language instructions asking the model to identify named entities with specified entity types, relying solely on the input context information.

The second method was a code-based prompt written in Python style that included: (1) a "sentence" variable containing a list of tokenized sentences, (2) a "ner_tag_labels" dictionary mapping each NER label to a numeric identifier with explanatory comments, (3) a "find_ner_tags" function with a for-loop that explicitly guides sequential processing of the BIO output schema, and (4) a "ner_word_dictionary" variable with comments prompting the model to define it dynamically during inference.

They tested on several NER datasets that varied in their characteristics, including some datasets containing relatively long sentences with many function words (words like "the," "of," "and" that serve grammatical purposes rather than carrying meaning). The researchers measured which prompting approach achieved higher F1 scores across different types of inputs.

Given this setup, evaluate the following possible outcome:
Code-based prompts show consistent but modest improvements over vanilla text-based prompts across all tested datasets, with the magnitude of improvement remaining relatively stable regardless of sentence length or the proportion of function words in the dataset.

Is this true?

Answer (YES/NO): NO